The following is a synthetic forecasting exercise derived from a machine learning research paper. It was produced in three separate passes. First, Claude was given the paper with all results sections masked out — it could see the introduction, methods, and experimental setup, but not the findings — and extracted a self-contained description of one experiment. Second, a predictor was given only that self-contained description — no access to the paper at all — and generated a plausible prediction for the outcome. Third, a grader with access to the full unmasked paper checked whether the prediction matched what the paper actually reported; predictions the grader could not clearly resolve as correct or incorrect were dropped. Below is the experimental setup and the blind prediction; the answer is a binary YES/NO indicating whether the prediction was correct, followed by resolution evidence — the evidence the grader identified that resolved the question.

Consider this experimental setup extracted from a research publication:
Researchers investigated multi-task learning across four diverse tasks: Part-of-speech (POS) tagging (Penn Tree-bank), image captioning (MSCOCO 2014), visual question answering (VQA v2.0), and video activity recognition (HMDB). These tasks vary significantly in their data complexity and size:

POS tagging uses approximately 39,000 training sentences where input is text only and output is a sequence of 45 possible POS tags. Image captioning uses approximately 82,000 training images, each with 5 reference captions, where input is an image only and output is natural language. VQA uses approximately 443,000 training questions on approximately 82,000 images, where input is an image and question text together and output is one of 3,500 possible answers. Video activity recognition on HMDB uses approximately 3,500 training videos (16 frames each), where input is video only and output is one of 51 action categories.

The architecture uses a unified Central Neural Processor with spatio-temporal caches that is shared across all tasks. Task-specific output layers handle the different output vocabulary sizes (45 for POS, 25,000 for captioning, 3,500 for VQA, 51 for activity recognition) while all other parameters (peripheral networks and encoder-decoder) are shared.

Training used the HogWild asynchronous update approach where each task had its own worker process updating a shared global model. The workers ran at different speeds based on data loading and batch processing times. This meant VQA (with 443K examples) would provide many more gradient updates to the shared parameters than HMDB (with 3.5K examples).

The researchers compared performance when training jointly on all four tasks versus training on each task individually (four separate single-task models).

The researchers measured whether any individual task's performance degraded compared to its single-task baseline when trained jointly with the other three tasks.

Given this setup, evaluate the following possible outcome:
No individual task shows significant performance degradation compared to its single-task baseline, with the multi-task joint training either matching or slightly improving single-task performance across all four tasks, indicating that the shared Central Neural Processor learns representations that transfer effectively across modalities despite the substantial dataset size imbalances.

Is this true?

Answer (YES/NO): NO